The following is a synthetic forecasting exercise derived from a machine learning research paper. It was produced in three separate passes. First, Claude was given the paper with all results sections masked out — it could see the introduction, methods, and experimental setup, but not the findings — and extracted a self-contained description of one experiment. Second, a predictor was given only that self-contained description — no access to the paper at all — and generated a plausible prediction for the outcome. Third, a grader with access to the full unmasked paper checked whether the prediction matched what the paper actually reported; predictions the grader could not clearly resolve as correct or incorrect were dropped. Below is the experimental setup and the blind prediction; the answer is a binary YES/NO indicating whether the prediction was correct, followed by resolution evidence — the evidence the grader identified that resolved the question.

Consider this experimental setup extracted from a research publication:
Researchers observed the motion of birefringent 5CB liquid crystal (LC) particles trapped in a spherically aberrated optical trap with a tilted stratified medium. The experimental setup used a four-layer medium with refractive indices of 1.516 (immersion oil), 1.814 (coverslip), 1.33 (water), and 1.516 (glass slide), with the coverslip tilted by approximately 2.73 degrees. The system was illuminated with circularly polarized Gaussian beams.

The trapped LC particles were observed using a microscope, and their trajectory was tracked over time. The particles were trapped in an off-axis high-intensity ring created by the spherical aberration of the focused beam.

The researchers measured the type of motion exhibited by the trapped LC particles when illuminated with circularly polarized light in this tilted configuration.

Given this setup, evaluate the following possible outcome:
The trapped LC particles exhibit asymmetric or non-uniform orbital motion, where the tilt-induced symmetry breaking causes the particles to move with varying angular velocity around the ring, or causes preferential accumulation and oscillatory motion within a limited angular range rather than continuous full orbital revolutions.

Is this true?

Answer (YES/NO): NO